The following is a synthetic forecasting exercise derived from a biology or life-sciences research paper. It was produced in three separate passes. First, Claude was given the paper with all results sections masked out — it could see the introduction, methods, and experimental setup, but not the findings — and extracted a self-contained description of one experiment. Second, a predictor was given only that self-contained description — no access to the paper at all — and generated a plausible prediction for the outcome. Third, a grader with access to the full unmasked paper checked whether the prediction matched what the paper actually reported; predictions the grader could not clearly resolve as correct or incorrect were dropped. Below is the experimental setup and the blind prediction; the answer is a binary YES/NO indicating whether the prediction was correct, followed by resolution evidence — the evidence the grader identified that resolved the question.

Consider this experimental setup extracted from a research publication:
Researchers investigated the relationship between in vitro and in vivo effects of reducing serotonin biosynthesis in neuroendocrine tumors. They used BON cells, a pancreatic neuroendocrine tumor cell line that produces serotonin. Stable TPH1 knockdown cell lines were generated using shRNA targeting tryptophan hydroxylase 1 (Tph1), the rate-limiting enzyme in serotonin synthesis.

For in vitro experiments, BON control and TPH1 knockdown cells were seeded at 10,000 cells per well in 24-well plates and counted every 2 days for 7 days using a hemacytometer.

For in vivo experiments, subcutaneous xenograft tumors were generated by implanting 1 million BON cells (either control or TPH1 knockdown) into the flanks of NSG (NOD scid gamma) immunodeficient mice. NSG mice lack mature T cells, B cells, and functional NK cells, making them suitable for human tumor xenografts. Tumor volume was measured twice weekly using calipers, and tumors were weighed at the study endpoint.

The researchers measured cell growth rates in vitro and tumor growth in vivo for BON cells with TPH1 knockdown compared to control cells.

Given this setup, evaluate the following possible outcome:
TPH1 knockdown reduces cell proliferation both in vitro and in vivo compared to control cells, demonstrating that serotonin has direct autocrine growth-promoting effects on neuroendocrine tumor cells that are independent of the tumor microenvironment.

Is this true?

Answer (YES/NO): NO